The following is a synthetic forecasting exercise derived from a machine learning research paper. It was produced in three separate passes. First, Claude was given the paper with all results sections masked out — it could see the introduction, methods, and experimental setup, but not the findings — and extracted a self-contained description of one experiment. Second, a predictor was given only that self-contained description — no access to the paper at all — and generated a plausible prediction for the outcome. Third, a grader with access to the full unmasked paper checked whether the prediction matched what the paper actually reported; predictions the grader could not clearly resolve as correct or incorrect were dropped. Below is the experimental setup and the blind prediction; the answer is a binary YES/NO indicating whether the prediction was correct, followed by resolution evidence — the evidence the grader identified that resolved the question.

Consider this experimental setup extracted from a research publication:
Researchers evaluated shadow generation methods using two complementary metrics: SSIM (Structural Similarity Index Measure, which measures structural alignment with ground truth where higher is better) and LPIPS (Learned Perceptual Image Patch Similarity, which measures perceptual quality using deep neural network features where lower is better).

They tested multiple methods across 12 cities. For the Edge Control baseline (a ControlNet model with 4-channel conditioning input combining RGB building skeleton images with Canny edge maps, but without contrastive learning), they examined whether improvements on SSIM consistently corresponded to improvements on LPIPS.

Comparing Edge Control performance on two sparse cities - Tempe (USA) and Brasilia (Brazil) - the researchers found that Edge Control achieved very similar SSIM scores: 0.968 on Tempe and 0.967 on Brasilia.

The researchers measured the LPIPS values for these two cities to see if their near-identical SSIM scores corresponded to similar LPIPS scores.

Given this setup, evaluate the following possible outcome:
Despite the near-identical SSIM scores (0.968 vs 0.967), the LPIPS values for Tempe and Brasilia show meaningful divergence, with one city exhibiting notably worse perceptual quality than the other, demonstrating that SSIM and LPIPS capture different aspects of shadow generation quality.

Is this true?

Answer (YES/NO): YES